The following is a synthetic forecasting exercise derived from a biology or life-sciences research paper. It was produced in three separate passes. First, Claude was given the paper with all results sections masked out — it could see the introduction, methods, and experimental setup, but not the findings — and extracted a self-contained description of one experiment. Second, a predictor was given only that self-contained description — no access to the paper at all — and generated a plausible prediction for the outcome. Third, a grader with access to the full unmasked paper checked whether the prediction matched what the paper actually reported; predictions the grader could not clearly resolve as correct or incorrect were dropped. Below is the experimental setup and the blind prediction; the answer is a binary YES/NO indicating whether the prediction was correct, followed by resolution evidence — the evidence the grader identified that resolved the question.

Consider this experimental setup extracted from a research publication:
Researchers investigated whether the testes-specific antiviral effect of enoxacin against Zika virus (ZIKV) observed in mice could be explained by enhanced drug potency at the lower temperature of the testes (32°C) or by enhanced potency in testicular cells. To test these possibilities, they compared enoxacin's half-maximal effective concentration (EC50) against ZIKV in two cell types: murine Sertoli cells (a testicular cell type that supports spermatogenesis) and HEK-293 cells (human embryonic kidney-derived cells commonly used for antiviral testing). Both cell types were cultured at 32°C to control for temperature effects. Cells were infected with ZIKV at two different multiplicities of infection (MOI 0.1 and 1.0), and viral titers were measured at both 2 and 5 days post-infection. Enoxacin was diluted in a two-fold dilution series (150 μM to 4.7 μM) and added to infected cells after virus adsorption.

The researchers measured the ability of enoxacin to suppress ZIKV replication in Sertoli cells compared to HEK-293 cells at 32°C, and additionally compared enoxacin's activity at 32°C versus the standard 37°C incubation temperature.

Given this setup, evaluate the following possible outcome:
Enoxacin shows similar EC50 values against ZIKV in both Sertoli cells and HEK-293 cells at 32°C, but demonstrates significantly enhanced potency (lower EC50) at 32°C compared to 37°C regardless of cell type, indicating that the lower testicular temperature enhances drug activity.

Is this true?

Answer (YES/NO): NO